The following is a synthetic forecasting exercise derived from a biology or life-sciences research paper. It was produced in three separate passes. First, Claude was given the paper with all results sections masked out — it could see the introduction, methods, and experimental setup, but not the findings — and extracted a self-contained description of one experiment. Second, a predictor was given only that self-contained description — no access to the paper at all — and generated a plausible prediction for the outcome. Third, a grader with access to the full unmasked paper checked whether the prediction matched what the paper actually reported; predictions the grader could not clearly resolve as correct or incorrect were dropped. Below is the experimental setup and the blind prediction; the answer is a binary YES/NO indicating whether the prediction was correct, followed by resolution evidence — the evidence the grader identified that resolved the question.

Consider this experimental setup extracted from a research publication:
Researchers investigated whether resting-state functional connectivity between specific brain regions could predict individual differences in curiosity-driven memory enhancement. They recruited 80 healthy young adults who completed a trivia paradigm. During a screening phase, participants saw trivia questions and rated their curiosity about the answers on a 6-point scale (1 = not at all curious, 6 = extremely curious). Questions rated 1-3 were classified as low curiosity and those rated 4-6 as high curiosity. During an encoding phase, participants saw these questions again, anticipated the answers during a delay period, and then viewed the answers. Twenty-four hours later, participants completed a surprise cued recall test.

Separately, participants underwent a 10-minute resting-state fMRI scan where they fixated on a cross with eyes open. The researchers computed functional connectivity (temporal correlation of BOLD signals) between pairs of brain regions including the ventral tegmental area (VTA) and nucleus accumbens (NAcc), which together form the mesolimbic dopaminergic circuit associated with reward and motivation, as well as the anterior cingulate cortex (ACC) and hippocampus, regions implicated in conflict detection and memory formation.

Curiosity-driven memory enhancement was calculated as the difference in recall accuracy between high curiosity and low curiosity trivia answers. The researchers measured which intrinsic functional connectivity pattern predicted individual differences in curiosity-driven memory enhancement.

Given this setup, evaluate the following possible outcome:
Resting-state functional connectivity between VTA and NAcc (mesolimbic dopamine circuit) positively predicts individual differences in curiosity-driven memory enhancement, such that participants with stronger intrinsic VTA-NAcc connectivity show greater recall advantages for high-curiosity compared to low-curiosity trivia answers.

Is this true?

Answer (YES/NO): YES